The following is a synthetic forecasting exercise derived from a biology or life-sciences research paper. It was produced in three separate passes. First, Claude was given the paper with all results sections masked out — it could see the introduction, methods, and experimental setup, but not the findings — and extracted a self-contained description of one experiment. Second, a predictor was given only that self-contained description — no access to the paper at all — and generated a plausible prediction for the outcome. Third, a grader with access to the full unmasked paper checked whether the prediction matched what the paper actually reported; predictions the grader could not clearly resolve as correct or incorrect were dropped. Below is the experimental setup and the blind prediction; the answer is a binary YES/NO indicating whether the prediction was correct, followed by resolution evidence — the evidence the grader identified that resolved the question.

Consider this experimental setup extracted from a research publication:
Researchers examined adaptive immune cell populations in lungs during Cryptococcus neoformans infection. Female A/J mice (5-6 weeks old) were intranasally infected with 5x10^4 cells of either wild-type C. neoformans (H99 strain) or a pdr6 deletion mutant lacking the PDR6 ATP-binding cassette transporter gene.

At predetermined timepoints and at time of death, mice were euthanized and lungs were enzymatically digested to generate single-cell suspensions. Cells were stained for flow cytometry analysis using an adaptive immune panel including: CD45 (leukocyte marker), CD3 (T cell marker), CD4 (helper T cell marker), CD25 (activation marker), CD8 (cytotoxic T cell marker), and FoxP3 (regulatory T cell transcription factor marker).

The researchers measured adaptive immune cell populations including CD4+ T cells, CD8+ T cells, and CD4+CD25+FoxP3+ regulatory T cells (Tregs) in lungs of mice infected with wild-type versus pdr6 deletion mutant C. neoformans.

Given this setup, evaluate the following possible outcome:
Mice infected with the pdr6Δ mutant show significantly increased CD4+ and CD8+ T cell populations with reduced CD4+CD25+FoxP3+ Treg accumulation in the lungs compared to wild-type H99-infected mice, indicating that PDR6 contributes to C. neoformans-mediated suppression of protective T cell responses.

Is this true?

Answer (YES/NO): NO